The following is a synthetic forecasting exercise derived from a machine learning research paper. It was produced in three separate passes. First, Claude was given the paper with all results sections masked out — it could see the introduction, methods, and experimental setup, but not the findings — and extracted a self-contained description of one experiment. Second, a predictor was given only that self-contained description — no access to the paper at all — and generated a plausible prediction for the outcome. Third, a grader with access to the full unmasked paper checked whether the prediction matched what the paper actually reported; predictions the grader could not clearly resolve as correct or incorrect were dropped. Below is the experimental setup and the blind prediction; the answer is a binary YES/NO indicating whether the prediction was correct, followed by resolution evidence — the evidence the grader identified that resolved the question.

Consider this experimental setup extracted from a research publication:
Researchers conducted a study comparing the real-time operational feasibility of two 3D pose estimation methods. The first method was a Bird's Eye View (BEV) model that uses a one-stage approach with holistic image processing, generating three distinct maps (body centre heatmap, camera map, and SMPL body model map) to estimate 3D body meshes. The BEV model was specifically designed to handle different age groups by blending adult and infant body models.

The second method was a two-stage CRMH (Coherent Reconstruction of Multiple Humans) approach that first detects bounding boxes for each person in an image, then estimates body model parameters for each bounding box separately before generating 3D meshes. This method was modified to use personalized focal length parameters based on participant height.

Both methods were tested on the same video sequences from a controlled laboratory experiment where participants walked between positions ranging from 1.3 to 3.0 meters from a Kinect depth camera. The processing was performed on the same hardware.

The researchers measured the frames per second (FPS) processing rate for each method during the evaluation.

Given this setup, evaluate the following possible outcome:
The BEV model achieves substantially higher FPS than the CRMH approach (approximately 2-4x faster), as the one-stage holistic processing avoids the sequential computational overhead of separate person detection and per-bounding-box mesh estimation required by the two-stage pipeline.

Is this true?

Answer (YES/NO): NO